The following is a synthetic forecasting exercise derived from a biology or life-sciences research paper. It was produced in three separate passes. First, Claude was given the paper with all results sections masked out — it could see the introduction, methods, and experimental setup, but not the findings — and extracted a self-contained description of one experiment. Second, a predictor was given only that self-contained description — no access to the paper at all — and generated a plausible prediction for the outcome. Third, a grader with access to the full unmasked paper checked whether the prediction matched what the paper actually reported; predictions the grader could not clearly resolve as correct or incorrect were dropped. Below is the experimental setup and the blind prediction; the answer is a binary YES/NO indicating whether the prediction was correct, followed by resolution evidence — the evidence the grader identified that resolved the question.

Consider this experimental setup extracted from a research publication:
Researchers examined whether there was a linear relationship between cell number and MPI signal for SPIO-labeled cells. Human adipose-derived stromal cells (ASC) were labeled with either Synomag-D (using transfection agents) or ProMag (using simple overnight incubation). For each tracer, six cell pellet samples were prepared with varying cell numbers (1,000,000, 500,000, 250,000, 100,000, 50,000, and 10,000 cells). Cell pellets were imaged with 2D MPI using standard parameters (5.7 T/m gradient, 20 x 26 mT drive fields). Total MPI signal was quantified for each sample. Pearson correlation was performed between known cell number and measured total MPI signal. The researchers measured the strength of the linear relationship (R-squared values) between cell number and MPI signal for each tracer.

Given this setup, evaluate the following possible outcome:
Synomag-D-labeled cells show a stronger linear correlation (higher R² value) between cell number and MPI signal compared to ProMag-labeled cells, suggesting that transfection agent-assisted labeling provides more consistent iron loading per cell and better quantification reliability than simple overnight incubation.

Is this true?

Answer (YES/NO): NO